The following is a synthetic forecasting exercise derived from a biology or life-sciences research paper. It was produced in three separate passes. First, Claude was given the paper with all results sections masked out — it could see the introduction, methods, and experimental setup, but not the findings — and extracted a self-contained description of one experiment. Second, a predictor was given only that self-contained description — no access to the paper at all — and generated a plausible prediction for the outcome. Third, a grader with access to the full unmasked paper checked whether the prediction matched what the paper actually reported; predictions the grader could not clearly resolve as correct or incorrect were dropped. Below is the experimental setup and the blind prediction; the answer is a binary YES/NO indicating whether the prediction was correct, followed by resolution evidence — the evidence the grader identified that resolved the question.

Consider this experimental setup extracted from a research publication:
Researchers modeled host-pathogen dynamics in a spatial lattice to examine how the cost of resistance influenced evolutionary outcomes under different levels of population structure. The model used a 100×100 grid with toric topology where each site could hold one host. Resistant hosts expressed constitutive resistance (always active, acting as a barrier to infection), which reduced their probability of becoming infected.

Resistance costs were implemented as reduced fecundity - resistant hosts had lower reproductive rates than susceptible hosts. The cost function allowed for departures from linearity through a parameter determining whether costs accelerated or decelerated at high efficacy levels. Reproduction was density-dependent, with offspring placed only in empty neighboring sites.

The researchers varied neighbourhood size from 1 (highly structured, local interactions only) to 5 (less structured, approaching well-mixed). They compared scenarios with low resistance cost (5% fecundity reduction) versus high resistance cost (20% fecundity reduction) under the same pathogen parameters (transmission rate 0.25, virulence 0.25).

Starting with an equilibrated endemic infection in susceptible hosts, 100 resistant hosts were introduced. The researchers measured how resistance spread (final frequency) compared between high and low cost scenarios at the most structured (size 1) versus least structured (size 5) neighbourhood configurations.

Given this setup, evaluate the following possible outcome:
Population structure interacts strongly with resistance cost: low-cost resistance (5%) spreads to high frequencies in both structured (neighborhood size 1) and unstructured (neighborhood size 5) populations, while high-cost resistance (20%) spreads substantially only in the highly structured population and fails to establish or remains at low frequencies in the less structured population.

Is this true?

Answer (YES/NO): NO